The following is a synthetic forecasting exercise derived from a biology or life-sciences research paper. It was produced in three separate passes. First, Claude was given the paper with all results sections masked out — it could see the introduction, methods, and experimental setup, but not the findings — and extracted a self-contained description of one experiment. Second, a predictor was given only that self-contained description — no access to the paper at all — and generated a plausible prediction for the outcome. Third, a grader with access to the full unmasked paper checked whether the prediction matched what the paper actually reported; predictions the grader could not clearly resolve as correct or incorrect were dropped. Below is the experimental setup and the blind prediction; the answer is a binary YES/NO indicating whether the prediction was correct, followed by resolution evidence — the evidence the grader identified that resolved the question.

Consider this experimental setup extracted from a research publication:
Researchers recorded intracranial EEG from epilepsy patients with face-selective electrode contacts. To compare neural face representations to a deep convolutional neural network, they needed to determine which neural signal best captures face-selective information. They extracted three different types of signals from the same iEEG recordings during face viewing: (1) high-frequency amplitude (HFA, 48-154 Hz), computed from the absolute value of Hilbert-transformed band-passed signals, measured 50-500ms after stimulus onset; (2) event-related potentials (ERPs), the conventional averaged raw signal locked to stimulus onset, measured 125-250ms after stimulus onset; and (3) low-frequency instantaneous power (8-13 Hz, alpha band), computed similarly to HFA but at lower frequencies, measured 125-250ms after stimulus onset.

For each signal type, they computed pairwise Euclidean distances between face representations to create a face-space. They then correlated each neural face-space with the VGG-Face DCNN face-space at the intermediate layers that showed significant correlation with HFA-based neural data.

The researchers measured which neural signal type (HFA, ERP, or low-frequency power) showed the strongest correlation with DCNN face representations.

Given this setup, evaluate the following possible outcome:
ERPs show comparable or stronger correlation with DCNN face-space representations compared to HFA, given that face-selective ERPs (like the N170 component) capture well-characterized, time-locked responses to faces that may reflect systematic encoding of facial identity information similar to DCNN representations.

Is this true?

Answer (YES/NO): NO